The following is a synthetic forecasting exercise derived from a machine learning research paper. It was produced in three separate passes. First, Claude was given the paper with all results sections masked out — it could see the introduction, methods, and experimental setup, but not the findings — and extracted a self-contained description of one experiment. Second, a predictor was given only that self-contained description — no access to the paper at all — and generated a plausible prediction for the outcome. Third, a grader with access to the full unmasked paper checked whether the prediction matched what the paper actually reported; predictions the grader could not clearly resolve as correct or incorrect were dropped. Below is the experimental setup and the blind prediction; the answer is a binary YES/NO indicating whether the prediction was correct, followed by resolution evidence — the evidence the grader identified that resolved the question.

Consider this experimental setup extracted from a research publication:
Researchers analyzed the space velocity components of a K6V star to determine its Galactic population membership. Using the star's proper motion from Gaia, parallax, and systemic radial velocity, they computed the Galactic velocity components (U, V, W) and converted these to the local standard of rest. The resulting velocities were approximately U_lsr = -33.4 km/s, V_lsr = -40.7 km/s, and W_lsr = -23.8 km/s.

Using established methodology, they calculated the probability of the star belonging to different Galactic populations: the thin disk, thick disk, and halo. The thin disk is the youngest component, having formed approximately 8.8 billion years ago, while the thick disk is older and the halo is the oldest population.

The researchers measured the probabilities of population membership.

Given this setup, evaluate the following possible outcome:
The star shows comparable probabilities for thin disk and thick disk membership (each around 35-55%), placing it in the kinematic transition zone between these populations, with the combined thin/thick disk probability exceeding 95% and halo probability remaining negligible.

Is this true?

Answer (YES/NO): NO